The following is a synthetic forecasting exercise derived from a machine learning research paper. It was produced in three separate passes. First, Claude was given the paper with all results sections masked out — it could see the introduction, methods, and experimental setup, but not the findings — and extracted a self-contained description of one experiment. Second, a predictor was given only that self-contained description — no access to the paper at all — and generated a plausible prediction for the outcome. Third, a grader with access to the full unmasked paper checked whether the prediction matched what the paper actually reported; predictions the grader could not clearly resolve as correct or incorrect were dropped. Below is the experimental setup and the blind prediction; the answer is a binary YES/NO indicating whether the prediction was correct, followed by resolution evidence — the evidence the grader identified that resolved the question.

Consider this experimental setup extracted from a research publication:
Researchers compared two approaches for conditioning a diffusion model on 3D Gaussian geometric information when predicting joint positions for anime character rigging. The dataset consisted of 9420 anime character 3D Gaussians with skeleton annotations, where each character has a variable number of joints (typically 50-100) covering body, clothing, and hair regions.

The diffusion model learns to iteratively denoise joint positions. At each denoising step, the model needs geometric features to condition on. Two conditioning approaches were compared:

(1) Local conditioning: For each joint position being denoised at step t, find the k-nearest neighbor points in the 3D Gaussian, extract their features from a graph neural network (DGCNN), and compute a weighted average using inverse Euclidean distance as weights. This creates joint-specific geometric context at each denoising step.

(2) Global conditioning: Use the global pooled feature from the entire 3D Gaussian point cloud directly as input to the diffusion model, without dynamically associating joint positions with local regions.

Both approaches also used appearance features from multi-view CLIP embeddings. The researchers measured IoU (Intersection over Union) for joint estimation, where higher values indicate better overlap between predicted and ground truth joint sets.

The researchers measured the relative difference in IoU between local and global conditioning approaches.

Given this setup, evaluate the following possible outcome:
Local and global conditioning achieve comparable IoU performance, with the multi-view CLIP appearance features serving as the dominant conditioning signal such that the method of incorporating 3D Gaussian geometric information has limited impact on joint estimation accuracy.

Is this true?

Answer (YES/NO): NO